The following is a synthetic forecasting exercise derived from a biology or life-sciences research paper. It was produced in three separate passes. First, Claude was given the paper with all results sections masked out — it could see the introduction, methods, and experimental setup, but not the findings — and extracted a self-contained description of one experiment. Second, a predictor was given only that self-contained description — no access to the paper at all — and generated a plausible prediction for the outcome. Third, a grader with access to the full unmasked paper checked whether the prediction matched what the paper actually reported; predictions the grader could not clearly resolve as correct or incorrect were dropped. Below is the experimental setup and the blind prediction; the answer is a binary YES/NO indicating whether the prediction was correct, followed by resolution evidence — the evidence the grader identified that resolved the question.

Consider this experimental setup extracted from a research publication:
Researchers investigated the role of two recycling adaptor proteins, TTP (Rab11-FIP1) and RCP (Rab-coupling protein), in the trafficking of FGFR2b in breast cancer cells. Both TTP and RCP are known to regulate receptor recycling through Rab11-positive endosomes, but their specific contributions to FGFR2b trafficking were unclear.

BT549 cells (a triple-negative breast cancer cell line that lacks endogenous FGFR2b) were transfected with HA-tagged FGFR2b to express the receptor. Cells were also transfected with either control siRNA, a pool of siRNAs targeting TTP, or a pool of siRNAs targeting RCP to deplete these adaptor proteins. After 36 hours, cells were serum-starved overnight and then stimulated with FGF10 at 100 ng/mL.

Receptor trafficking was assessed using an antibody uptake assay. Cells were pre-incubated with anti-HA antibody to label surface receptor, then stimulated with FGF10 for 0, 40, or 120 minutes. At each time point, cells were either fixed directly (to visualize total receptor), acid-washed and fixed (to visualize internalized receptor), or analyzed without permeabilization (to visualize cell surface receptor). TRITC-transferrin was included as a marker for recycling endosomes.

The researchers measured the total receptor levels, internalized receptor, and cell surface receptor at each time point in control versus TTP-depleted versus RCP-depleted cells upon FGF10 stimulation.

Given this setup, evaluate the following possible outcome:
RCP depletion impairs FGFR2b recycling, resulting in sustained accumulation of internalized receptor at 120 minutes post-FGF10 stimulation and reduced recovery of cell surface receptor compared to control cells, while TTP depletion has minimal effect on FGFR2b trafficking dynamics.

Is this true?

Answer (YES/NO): NO